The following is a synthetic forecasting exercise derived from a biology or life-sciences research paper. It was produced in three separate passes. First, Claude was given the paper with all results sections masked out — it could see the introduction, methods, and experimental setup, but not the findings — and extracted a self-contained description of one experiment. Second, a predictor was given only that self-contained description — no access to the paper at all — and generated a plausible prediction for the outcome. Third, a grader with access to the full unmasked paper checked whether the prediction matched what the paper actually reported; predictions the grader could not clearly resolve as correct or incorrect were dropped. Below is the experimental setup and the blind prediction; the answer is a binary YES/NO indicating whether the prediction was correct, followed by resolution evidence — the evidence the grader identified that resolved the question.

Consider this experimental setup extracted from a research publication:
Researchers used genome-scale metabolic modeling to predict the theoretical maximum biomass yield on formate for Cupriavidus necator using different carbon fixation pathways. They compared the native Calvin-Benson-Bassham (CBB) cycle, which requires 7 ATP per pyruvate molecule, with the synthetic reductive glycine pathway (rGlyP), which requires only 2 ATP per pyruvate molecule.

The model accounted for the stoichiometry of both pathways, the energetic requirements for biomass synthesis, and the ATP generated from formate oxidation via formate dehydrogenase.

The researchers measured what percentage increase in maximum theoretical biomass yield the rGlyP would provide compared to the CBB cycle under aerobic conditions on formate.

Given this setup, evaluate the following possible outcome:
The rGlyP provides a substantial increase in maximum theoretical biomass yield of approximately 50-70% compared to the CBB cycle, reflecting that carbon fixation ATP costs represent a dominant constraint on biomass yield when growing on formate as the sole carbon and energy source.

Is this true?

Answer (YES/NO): NO